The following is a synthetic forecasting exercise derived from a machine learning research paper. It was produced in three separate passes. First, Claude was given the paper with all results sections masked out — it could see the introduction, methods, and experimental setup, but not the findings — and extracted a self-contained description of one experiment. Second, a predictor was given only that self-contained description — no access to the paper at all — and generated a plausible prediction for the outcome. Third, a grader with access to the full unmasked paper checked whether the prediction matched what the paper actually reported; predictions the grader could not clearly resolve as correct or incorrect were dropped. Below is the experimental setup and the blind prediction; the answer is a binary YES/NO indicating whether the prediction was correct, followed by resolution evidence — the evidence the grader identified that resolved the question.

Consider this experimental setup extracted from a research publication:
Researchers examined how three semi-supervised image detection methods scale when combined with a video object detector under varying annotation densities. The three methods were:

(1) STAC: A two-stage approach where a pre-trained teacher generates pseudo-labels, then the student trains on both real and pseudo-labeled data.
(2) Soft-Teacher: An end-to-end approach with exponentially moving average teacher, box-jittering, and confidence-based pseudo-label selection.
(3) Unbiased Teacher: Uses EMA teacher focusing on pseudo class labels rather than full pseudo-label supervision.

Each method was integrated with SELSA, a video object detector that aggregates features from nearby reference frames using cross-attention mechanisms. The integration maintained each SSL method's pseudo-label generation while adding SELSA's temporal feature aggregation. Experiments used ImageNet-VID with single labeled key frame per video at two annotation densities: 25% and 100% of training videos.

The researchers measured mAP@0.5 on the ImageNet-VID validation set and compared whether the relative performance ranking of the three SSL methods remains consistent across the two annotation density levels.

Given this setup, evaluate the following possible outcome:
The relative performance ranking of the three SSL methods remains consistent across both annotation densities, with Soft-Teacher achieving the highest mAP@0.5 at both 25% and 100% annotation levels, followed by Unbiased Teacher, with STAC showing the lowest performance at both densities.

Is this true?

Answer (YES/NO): YES